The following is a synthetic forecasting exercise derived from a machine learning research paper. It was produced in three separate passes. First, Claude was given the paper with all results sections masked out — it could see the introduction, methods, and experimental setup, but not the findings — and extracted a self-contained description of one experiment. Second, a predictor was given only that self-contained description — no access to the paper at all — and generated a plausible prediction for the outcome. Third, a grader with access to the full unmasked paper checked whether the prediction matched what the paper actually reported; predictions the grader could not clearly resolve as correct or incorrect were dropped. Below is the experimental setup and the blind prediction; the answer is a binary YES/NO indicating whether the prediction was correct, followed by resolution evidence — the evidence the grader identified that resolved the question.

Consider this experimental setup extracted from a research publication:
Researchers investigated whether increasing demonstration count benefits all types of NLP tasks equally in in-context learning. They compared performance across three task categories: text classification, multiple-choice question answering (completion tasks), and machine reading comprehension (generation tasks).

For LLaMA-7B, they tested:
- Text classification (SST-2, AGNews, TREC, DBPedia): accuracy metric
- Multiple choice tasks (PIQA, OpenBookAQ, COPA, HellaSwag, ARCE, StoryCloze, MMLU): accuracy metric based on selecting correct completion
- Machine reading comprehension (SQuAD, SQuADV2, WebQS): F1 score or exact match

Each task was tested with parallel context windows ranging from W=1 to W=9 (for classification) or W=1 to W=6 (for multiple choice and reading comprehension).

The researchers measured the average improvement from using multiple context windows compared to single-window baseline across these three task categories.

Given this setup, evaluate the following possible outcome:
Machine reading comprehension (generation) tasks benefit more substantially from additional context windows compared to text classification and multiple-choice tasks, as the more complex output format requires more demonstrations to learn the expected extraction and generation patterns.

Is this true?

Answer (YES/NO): NO